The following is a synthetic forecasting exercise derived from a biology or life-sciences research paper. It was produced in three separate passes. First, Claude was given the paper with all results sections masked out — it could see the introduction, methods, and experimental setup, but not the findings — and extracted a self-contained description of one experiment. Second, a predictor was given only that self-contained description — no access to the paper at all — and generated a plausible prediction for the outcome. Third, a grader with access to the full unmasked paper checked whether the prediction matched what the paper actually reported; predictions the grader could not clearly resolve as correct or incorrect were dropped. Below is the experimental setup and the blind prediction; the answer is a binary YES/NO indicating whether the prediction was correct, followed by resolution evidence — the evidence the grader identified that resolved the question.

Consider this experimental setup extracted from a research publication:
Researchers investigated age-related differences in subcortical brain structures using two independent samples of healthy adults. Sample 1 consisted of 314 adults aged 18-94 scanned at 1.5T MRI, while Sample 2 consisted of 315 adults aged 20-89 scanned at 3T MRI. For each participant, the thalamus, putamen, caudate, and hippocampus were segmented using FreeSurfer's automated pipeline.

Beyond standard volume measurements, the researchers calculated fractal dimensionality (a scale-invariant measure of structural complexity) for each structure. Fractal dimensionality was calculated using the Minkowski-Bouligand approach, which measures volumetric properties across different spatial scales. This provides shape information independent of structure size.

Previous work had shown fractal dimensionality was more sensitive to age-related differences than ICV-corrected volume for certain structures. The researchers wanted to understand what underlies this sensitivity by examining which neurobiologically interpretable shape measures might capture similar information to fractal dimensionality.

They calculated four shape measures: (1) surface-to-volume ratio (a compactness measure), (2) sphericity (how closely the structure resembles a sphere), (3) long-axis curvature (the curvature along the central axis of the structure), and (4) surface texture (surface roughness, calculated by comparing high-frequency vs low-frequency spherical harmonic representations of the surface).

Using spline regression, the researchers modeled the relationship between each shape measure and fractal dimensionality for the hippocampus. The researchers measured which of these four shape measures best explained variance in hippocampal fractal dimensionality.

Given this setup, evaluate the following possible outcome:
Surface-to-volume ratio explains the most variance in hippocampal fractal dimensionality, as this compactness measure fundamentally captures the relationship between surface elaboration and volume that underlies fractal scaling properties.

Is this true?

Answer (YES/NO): YES